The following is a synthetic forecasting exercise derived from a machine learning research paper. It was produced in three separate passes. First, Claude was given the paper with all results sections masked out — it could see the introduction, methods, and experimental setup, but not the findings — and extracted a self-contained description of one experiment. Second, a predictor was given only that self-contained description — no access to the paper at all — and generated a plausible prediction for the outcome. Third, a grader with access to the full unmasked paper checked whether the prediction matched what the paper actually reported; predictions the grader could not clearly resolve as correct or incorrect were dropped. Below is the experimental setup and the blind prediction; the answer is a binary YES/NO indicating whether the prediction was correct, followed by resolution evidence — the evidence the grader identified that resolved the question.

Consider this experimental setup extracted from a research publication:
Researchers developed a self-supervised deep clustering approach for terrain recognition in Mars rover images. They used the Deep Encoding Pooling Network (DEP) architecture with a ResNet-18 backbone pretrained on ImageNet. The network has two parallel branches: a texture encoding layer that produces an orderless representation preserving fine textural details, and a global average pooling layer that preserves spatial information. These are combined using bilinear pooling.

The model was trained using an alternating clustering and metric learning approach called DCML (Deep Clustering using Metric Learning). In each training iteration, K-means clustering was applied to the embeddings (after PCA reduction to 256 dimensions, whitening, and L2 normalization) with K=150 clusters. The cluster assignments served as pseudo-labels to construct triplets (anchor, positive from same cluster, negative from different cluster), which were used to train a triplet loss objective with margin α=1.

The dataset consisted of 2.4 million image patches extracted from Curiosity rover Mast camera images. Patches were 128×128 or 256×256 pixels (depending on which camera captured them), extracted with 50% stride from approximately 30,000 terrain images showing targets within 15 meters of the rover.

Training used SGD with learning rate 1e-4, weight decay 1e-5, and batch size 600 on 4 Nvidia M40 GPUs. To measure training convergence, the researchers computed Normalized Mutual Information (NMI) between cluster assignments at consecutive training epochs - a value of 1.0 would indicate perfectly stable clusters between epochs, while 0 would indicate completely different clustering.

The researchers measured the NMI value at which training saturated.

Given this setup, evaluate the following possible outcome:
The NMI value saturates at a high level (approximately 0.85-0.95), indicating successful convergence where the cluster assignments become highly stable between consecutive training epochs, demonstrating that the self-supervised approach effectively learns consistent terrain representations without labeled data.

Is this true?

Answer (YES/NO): NO